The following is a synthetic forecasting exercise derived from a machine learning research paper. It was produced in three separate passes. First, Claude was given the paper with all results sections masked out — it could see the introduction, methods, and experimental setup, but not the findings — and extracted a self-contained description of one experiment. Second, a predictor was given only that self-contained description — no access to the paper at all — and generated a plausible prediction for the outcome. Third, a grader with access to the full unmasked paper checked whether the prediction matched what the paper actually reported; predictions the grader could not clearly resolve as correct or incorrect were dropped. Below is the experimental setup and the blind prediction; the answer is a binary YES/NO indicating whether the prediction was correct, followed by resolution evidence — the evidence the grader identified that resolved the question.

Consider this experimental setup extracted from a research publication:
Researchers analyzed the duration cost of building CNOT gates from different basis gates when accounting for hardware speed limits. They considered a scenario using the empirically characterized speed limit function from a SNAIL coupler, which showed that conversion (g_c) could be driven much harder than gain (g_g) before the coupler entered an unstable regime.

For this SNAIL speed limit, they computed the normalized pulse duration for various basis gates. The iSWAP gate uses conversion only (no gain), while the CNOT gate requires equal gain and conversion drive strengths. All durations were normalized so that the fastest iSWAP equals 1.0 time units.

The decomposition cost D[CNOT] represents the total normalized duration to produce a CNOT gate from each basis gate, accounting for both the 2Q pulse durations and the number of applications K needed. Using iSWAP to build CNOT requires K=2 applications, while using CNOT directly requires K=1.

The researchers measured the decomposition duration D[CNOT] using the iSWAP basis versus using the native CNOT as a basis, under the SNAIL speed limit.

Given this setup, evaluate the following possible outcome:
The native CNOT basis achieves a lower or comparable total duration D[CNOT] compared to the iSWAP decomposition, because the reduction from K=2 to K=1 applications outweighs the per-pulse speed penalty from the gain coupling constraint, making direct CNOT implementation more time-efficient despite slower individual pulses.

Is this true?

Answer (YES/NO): YES